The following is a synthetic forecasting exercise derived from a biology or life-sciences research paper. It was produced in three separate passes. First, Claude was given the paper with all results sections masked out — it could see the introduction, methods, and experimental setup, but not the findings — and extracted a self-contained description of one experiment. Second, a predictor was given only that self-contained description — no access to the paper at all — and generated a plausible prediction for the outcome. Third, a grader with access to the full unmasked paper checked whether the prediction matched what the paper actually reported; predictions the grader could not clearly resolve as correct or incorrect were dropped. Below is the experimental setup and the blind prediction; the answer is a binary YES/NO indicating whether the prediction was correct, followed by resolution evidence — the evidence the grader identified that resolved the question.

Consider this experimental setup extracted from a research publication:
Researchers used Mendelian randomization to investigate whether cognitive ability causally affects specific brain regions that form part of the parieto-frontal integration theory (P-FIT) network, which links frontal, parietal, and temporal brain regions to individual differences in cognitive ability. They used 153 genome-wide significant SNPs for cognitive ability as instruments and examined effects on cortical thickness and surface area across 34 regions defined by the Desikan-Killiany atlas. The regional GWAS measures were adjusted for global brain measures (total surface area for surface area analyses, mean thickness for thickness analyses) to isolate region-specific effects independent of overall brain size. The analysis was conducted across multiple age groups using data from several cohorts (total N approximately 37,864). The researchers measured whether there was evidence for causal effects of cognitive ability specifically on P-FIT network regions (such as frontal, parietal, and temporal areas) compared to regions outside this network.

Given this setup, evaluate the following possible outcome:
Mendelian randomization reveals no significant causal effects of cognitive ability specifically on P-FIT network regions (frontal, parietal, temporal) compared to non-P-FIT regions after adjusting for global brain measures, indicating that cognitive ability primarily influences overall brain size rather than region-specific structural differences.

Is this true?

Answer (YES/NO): NO